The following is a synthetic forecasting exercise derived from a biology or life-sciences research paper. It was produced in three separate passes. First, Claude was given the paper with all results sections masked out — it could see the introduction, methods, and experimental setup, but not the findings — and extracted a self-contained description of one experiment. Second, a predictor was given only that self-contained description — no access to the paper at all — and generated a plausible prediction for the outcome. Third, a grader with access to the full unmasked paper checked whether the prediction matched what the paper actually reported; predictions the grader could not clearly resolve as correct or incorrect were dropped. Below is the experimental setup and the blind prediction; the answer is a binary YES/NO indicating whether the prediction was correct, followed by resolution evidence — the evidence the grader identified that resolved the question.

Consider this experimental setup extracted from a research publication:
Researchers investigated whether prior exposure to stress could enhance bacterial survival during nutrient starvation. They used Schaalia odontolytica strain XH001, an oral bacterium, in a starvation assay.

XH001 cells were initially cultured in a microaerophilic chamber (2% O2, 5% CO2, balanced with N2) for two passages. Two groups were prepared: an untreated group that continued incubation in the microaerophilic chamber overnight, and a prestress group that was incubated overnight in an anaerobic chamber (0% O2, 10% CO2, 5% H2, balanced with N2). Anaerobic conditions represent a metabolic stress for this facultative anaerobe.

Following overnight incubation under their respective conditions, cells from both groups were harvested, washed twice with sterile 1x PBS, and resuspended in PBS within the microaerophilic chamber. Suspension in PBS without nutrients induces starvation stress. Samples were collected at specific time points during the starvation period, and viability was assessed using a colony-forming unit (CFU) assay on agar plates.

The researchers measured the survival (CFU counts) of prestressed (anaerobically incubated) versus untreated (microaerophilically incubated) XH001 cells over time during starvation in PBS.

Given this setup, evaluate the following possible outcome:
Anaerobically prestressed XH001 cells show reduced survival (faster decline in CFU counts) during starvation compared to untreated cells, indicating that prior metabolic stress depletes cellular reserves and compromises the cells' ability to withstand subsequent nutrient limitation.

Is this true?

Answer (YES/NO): NO